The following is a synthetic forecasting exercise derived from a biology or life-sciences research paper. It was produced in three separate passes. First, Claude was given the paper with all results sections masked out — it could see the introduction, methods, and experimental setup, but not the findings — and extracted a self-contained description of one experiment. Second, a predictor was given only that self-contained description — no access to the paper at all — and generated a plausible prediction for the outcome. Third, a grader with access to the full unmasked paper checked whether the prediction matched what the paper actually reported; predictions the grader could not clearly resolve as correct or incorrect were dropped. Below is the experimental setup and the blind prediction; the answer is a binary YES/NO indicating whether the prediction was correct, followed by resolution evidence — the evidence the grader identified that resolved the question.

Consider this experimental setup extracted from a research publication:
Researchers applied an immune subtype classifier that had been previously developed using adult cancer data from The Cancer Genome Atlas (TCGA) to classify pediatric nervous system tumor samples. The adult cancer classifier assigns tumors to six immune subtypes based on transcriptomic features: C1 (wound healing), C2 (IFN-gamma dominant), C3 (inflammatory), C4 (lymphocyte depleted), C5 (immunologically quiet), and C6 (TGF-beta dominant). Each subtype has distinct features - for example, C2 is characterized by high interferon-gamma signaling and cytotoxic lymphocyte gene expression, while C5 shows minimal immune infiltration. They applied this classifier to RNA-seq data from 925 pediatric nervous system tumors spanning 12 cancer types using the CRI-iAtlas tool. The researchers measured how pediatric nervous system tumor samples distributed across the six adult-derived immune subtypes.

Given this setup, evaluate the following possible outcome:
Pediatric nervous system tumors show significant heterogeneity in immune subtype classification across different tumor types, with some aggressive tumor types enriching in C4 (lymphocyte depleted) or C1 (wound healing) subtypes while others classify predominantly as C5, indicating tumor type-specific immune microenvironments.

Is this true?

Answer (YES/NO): NO